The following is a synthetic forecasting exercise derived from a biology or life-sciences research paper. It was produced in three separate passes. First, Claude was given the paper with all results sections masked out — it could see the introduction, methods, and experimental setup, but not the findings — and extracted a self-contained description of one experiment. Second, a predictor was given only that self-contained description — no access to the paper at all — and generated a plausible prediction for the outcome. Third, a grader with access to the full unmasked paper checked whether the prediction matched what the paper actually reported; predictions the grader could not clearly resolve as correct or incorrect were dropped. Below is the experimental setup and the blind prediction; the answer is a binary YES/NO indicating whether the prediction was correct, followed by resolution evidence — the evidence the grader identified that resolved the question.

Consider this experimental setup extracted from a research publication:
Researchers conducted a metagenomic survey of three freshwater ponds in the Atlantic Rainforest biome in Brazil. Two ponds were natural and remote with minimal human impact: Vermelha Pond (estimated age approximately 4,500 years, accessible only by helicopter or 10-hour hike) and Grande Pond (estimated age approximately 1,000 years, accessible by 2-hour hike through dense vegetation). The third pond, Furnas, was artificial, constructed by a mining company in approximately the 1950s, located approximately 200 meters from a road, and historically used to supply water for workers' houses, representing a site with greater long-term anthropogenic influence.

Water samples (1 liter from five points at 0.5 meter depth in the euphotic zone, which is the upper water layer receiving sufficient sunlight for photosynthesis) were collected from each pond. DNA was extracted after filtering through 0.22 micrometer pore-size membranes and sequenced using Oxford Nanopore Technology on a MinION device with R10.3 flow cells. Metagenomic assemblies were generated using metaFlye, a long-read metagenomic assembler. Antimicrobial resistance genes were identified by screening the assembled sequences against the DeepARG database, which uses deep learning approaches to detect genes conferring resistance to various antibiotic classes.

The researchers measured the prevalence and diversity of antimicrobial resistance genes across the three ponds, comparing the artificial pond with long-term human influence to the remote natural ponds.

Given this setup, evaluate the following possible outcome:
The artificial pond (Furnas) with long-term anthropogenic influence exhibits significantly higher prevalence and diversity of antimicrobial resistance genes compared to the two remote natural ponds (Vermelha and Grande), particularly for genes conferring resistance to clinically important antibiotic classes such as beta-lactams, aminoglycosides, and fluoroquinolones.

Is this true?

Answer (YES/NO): NO